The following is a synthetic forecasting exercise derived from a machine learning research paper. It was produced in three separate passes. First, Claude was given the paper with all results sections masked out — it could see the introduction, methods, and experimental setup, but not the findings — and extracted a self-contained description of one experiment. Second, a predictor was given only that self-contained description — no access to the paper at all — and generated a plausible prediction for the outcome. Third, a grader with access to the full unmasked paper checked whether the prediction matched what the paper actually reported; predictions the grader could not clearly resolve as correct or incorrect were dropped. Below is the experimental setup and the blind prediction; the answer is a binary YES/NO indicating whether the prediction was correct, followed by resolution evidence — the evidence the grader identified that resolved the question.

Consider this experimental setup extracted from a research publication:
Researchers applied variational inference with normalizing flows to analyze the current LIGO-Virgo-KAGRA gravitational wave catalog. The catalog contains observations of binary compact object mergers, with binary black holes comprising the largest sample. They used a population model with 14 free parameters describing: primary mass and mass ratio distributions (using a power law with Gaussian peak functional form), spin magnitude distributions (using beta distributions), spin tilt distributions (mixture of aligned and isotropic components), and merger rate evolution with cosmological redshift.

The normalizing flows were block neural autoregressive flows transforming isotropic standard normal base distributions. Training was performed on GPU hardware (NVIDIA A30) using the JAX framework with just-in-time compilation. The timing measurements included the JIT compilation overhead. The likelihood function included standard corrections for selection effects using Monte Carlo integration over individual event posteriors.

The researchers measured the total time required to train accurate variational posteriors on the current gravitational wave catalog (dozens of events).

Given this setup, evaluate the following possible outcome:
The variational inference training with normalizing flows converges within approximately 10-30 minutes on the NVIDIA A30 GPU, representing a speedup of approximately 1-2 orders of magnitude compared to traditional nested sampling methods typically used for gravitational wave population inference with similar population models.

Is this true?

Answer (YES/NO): NO